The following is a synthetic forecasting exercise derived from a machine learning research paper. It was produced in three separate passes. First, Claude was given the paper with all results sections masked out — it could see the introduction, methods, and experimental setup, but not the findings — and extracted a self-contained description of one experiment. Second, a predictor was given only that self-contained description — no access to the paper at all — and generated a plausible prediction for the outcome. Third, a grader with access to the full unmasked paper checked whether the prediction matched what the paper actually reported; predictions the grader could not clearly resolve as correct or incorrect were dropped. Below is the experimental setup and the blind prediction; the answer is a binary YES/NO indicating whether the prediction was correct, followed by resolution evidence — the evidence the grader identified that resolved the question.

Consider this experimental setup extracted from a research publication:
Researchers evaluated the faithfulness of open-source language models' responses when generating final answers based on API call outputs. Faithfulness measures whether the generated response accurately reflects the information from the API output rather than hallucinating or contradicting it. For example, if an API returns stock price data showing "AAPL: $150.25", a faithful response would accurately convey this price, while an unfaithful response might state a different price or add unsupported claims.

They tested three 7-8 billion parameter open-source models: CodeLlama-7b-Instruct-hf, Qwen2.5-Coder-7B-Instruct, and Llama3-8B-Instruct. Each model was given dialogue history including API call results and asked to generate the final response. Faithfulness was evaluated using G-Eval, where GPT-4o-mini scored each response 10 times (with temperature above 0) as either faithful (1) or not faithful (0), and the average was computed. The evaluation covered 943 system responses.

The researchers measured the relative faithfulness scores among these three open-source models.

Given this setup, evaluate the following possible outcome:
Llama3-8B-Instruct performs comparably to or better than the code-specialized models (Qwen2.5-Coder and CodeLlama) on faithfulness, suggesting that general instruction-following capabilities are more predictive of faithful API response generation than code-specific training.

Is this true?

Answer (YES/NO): NO